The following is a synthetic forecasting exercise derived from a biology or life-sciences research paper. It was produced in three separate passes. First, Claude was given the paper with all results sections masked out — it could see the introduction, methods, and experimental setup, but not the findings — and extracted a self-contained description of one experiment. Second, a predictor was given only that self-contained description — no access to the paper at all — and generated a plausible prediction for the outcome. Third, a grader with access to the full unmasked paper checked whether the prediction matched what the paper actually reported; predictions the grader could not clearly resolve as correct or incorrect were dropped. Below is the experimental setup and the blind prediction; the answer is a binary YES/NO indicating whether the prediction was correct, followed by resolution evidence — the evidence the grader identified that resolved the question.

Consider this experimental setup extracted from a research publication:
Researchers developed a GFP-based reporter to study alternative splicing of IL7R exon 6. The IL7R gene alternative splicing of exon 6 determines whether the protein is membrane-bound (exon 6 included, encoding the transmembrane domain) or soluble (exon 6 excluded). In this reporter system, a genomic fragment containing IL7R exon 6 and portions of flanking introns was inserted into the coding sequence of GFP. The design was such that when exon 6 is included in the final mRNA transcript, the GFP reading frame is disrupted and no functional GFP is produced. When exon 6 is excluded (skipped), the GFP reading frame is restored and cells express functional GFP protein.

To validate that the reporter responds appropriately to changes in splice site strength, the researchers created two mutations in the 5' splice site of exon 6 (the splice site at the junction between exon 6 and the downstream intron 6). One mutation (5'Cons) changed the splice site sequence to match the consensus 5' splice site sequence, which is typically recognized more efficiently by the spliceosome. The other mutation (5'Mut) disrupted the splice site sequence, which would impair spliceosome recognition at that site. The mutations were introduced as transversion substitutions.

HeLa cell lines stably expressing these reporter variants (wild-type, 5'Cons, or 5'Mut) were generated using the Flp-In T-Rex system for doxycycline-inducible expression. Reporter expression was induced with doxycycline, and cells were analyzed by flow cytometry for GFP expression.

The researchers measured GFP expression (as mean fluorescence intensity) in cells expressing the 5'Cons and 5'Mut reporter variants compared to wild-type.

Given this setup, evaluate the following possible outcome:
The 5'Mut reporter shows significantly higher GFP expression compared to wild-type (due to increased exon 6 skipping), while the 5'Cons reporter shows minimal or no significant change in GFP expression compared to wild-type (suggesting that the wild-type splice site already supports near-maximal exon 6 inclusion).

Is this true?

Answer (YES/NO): NO